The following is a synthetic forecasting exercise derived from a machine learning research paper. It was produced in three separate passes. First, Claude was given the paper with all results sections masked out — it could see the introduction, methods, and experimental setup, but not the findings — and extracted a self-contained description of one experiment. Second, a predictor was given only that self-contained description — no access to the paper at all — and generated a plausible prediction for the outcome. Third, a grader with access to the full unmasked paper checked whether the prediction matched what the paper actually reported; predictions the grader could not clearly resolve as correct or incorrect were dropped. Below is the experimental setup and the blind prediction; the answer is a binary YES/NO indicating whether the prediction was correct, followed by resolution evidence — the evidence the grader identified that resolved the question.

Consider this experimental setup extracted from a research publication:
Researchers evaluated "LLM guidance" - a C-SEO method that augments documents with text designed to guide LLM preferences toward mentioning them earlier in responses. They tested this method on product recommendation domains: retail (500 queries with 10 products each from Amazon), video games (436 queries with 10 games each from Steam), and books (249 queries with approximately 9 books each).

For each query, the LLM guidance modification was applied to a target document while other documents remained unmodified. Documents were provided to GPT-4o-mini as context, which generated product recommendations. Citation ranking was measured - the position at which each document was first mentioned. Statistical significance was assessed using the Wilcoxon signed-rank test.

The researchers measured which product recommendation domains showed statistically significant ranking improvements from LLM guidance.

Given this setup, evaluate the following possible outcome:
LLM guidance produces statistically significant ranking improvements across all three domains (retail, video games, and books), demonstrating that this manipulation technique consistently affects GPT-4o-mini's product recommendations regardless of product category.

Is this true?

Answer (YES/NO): NO